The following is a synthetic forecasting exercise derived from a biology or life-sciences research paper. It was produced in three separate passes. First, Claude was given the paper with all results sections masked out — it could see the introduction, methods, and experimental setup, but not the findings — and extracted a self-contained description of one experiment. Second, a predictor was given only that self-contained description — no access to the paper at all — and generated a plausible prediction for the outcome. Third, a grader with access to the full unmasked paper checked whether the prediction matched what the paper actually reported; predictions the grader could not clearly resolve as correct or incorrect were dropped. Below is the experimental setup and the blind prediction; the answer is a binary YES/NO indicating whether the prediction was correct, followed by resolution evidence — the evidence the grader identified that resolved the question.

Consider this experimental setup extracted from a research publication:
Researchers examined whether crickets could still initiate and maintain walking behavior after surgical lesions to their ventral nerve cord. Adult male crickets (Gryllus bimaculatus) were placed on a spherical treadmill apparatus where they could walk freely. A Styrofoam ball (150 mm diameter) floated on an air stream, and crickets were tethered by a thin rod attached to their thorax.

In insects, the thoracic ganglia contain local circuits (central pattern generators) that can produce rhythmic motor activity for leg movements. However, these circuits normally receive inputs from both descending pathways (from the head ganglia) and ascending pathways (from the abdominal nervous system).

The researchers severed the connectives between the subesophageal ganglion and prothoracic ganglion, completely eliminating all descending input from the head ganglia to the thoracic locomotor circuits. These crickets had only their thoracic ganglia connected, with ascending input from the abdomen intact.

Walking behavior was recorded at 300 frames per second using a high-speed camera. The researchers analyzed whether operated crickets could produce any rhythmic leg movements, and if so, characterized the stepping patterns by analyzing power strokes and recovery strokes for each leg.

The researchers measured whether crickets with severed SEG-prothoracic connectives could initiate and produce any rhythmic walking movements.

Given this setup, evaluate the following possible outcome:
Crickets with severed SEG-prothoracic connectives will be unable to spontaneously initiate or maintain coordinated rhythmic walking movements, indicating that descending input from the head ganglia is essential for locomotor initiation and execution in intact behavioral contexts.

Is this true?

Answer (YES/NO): YES